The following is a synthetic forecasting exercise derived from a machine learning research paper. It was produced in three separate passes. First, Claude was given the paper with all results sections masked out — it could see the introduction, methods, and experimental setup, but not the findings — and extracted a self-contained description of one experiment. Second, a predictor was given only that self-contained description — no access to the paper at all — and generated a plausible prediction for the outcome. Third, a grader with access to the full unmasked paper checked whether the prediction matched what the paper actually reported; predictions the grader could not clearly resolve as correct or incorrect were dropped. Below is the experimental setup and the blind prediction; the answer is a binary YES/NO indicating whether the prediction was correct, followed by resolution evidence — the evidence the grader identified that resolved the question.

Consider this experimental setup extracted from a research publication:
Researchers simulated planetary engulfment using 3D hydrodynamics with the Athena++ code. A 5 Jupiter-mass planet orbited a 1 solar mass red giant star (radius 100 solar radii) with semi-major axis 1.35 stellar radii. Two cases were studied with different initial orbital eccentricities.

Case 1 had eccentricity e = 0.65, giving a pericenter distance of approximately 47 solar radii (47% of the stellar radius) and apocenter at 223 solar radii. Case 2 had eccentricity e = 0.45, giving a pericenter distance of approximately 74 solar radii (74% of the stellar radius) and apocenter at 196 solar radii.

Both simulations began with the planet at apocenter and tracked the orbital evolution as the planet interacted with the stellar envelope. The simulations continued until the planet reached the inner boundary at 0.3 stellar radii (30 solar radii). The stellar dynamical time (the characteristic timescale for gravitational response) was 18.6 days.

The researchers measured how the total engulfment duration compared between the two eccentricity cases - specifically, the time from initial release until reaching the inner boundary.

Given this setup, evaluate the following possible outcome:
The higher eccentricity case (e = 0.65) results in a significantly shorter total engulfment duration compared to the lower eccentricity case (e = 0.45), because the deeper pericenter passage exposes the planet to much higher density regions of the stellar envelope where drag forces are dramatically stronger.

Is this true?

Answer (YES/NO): YES